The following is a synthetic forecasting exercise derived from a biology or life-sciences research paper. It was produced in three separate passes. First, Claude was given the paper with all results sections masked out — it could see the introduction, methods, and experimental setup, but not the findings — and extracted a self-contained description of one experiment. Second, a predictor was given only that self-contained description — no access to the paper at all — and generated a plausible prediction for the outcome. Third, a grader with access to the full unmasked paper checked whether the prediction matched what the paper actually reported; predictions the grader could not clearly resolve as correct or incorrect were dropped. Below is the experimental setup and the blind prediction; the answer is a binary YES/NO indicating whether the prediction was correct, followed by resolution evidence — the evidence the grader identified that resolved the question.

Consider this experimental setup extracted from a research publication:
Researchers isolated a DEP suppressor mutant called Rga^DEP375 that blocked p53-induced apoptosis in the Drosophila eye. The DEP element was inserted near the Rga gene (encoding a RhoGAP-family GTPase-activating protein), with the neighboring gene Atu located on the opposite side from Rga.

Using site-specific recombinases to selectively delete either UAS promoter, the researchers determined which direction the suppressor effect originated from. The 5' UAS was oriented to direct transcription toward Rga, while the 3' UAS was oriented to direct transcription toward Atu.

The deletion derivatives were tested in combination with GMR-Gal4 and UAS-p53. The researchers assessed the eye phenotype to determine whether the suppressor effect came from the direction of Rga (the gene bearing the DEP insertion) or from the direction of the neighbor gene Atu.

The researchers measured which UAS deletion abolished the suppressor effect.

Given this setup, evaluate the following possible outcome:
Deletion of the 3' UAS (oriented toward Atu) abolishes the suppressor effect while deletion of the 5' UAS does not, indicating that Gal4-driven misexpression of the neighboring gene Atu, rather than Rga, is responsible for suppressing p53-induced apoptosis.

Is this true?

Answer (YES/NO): YES